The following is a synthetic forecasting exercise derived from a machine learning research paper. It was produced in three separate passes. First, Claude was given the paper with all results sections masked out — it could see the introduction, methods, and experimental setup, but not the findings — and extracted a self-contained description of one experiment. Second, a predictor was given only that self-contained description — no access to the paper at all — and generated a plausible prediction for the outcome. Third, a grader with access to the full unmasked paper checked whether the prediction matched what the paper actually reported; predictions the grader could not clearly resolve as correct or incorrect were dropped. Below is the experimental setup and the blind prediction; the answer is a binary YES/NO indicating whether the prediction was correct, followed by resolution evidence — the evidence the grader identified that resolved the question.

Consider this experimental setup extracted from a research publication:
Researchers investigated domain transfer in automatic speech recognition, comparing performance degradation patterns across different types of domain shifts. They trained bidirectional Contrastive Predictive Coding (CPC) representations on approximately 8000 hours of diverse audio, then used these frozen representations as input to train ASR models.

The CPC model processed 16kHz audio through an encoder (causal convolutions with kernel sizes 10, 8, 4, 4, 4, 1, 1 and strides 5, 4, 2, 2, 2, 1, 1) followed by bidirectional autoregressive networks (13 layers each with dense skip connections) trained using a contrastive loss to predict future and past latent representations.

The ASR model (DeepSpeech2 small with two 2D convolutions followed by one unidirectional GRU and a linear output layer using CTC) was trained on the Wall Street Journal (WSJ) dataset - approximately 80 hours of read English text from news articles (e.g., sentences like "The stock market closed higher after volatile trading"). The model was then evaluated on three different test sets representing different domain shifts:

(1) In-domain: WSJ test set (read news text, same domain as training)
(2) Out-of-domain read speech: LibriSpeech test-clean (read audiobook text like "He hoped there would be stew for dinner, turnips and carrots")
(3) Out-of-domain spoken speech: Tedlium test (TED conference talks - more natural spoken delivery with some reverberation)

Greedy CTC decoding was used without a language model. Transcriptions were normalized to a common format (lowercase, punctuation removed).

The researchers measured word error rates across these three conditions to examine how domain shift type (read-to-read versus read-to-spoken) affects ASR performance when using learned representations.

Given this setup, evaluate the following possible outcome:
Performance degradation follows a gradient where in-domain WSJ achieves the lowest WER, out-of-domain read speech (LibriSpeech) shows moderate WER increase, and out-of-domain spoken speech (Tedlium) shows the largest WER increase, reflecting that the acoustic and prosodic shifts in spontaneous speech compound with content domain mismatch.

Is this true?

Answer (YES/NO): YES